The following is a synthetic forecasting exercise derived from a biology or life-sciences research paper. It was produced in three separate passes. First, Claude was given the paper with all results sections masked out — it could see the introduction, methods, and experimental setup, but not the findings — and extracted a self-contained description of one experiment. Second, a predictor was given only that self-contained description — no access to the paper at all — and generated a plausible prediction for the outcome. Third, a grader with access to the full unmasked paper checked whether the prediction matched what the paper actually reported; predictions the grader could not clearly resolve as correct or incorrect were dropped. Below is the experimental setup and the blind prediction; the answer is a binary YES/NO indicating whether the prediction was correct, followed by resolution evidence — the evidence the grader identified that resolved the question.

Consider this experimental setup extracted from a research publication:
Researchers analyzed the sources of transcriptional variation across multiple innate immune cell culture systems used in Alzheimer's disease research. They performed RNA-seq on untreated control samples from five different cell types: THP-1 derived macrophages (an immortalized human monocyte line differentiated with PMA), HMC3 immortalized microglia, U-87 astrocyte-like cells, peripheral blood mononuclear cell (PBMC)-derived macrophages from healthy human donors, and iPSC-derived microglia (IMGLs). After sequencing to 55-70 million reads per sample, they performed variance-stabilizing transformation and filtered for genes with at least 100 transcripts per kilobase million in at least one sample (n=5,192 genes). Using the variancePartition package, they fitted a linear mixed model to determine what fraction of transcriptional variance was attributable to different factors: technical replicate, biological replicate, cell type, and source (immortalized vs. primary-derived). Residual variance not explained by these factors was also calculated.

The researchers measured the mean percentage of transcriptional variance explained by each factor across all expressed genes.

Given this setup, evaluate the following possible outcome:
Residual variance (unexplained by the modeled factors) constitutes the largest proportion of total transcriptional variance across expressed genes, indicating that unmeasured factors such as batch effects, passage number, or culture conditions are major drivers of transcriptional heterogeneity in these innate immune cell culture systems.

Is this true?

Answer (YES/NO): NO